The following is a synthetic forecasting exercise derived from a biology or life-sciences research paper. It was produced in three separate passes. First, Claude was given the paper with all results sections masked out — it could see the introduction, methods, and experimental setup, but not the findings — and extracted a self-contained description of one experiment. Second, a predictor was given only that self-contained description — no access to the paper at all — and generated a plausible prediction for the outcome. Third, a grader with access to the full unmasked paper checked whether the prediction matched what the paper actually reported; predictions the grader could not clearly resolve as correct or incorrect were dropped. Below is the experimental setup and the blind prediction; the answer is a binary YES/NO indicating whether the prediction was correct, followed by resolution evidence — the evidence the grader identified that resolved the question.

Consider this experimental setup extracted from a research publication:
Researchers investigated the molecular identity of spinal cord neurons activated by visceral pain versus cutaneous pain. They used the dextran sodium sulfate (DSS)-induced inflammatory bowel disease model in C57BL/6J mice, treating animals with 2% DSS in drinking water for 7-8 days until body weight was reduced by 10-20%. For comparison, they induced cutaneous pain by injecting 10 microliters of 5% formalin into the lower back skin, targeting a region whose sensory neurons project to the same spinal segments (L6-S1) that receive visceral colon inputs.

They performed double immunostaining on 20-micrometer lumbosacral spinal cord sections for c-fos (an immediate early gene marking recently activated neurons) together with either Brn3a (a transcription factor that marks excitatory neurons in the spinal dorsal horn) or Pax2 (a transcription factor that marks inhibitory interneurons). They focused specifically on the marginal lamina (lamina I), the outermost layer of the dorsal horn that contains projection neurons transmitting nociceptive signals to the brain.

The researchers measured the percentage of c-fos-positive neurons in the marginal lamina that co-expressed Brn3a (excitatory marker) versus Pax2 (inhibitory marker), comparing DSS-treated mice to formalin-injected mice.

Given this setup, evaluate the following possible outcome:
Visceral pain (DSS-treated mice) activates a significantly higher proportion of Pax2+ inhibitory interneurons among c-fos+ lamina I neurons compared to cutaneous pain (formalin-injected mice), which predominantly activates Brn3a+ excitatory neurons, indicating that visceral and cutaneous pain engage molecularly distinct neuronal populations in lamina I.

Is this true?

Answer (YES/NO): NO